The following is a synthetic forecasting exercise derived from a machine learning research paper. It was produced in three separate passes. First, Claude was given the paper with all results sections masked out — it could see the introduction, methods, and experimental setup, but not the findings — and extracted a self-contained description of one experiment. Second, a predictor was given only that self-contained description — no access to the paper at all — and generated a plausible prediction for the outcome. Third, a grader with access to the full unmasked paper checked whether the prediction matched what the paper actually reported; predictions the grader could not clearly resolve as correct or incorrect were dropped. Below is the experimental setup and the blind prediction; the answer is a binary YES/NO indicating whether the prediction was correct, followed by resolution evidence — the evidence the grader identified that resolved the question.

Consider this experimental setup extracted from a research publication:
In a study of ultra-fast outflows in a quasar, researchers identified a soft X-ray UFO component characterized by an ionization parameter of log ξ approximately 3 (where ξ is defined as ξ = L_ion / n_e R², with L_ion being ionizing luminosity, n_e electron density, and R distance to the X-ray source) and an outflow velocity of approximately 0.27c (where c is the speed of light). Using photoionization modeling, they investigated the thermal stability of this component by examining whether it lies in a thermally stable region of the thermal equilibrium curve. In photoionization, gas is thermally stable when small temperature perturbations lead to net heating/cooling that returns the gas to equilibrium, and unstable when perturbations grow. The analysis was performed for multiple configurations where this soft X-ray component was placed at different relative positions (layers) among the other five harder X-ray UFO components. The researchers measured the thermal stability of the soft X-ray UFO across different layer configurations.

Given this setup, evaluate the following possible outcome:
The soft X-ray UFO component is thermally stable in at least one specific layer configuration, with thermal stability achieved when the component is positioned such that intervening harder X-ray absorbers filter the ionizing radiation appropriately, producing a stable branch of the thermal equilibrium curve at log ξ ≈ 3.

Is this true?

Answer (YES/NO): NO